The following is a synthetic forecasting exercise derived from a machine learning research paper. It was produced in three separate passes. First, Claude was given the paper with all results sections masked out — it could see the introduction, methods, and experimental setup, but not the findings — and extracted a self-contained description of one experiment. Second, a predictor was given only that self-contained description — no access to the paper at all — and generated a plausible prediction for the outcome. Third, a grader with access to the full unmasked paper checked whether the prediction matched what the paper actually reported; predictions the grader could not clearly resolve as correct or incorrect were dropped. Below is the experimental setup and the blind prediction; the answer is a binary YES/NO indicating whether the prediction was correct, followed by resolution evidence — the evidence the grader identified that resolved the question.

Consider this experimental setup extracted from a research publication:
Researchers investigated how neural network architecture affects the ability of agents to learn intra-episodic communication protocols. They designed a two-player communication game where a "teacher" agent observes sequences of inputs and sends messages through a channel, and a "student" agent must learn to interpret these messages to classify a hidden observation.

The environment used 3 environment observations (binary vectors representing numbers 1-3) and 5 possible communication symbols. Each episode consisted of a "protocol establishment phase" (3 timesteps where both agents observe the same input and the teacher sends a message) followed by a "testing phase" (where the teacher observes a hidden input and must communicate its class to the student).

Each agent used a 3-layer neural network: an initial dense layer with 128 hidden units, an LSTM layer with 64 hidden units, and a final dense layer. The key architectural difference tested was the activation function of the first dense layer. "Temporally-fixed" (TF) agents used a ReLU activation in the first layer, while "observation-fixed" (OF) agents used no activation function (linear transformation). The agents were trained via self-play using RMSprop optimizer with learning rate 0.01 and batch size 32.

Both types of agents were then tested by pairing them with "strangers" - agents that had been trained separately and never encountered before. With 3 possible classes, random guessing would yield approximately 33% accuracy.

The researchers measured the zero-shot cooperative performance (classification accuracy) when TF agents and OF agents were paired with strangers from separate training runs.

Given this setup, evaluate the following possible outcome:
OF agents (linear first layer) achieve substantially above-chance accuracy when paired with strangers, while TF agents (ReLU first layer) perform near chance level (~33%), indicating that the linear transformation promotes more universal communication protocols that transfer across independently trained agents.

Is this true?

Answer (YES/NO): NO